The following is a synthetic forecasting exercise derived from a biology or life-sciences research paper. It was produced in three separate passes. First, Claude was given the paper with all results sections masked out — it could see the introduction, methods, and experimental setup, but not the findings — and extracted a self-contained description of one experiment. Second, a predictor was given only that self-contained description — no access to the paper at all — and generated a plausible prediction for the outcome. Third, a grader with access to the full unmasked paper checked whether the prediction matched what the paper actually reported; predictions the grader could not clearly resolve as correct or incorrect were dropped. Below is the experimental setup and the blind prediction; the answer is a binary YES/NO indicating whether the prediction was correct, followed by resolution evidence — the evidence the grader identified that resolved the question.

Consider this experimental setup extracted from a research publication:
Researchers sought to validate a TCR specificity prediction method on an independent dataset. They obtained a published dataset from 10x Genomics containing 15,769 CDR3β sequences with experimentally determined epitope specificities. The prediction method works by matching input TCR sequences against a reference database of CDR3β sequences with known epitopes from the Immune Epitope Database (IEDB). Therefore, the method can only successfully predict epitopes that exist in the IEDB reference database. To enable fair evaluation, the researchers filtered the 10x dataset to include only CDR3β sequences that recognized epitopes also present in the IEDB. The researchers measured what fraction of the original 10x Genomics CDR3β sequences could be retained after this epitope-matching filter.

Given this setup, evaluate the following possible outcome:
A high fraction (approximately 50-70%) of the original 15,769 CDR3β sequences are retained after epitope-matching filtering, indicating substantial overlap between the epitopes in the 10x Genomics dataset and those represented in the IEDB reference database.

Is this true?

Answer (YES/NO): NO